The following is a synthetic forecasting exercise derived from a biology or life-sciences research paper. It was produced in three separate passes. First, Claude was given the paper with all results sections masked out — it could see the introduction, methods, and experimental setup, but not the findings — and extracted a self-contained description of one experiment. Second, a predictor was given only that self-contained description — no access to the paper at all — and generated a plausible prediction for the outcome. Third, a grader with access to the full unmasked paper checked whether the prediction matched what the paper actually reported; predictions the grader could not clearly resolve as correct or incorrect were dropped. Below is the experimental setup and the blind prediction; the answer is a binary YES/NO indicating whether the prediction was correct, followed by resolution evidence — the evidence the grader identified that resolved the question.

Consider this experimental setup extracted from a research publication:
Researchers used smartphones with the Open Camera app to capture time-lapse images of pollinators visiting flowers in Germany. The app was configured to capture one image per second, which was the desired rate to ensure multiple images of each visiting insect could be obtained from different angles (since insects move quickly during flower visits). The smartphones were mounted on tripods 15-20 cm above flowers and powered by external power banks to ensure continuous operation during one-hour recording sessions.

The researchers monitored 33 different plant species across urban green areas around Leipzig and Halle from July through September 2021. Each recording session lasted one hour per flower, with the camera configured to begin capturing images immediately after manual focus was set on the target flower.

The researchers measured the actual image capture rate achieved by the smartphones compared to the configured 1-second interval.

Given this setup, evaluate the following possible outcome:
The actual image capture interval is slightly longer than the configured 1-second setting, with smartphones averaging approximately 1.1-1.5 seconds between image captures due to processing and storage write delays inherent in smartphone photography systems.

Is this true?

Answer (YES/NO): NO